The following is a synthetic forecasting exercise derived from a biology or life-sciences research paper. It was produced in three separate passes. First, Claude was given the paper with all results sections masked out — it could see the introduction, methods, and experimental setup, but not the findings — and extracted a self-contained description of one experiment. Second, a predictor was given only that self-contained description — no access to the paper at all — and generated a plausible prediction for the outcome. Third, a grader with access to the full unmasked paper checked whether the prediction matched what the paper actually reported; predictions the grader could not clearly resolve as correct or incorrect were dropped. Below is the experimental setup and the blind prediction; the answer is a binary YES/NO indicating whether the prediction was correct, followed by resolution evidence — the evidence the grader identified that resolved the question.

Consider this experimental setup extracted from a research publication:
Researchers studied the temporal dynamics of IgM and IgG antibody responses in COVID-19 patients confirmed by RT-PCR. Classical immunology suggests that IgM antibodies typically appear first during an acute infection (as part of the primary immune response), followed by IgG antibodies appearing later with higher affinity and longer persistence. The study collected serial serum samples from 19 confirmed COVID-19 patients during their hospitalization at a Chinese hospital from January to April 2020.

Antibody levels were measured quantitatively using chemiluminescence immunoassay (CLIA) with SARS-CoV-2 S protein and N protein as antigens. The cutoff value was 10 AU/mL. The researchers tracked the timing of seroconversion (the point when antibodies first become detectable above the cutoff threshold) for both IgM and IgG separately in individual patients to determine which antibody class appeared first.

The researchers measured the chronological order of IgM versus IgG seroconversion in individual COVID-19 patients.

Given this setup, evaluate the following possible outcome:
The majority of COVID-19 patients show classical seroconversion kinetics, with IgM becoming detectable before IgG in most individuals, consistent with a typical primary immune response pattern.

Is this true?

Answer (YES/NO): NO